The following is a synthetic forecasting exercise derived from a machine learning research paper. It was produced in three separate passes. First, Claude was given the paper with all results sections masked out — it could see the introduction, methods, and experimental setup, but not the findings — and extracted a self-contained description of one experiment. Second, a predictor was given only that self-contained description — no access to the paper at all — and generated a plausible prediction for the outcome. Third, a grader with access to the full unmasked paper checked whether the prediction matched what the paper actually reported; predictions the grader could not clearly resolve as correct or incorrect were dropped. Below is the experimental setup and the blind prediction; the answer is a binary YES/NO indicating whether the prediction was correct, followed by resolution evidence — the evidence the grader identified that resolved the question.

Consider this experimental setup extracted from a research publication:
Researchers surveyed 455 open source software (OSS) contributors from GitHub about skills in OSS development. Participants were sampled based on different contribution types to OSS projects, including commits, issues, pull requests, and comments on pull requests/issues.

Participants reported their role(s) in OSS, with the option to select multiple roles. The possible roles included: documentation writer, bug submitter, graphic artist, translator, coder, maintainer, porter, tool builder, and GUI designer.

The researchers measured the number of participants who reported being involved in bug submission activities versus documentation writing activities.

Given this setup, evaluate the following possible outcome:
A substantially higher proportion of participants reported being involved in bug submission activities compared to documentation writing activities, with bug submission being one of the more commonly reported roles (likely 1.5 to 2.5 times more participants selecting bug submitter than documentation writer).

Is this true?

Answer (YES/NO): NO